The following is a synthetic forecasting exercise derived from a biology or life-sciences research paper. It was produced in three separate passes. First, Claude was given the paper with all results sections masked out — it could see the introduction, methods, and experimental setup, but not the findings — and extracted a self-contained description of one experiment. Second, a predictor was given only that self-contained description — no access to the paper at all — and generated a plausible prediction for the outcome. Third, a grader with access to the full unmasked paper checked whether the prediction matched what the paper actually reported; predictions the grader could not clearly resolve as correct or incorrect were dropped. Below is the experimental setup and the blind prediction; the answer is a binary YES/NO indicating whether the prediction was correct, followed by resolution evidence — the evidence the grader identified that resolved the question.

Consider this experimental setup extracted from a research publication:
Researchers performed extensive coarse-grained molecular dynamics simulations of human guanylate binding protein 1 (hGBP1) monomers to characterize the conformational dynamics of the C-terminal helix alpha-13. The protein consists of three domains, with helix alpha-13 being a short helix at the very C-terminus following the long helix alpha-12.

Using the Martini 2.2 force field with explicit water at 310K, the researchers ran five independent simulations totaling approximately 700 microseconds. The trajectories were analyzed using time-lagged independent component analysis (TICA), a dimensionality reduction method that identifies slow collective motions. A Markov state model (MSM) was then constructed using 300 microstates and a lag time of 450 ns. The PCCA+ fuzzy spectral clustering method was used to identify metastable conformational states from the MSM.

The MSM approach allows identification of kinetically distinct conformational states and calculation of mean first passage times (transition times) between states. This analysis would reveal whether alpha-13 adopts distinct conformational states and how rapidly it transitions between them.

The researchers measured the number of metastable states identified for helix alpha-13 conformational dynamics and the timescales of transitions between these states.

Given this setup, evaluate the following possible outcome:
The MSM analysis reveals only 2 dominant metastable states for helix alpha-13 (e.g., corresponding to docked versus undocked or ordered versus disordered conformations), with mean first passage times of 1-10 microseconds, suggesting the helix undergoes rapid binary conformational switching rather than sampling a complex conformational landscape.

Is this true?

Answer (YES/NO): NO